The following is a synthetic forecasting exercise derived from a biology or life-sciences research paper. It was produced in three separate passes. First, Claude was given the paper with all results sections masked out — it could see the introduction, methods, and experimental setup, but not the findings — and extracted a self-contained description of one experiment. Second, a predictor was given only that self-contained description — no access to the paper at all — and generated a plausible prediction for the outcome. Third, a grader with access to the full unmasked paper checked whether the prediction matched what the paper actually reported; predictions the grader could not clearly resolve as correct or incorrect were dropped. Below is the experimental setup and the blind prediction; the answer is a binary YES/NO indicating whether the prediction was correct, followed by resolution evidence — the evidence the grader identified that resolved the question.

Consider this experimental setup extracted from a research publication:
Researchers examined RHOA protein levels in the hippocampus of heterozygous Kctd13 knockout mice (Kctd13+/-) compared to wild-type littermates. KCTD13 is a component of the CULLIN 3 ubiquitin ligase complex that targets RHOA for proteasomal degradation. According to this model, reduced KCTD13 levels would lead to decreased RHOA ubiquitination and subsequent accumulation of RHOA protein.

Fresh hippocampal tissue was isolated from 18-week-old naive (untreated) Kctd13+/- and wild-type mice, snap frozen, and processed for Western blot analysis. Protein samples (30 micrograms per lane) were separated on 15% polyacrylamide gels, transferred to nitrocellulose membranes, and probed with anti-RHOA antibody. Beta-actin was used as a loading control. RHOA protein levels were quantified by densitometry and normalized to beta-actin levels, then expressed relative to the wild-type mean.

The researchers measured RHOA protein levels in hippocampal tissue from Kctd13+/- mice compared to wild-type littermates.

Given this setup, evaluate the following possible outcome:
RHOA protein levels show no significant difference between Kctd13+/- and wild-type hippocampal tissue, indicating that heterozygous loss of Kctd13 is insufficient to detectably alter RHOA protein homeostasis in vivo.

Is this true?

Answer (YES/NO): YES